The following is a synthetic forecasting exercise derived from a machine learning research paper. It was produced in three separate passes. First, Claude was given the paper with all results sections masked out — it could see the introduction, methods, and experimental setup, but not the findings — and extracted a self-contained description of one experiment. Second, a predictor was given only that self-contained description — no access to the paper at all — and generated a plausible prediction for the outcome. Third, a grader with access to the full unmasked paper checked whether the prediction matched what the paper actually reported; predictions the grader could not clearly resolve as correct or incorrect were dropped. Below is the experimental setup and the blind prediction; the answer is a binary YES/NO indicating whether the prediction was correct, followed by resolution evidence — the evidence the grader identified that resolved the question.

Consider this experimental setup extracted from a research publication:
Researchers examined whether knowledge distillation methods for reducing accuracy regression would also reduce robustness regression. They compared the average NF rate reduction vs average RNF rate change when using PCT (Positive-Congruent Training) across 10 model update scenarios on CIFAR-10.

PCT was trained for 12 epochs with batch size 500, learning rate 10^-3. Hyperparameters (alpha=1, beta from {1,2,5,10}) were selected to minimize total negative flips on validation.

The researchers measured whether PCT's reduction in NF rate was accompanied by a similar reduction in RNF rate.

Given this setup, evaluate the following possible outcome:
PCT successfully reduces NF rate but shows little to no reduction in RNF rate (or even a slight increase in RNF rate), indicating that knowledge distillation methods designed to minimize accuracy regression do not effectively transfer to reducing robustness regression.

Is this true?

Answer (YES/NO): NO